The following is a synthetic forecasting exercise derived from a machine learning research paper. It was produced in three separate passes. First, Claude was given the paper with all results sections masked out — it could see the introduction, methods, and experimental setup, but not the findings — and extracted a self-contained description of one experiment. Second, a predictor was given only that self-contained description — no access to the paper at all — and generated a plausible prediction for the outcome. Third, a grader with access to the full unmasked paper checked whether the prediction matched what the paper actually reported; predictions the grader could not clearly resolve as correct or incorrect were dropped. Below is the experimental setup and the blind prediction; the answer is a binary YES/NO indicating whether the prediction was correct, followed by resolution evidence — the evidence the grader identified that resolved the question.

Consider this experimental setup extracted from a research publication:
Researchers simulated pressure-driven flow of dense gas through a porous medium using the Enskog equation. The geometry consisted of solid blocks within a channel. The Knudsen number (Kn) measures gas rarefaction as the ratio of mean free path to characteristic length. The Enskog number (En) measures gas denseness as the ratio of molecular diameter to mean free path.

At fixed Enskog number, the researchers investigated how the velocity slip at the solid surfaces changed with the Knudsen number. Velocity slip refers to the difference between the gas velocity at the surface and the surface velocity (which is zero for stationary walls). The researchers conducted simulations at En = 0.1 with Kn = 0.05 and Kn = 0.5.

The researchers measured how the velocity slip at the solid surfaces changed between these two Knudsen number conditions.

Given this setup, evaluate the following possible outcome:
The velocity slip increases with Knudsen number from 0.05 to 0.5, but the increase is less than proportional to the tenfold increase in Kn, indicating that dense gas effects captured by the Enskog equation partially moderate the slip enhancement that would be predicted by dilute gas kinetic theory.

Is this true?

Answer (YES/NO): NO